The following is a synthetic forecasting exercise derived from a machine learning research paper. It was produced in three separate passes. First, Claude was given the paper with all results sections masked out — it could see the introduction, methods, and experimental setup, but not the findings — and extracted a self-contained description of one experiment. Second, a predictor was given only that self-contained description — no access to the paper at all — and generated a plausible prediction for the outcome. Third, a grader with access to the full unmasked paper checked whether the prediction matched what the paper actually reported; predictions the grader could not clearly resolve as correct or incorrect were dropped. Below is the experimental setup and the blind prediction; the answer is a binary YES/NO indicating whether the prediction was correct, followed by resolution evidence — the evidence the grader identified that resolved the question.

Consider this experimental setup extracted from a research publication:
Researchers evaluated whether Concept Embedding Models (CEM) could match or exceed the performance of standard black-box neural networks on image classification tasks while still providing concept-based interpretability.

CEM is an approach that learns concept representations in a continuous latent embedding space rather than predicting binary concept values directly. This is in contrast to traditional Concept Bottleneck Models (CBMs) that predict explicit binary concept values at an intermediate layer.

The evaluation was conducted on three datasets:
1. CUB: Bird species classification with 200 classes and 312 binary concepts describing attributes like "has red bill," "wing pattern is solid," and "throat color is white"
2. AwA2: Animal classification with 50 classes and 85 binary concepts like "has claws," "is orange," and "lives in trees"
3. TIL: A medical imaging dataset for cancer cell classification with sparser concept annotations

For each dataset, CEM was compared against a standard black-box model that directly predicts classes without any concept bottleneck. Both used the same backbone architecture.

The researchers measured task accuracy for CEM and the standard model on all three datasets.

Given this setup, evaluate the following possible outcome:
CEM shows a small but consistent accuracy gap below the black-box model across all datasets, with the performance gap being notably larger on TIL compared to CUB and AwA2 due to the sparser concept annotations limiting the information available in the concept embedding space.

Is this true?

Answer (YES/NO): NO